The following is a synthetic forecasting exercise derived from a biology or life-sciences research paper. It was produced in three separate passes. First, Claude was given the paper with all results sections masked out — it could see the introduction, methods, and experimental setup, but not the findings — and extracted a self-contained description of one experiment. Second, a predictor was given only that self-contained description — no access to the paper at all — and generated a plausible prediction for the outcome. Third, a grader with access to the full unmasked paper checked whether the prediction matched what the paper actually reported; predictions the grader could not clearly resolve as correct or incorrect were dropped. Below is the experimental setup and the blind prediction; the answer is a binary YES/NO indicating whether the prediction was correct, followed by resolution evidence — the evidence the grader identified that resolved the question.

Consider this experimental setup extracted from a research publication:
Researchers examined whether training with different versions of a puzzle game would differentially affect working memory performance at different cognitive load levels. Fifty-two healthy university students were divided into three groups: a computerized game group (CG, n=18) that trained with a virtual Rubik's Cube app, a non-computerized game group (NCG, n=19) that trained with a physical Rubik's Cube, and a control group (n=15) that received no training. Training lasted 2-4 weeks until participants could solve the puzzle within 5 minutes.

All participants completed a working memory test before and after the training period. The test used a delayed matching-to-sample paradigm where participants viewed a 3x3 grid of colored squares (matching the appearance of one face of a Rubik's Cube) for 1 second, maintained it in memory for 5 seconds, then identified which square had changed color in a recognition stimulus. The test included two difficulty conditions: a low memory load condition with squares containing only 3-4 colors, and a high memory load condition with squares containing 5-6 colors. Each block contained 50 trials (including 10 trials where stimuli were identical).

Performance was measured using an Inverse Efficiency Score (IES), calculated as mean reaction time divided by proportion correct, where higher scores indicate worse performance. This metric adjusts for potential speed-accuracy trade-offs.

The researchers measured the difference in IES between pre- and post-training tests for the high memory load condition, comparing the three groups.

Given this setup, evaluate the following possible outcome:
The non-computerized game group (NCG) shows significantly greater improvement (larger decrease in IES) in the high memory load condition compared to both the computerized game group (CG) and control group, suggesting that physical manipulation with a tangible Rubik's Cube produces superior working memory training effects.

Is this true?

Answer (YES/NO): NO